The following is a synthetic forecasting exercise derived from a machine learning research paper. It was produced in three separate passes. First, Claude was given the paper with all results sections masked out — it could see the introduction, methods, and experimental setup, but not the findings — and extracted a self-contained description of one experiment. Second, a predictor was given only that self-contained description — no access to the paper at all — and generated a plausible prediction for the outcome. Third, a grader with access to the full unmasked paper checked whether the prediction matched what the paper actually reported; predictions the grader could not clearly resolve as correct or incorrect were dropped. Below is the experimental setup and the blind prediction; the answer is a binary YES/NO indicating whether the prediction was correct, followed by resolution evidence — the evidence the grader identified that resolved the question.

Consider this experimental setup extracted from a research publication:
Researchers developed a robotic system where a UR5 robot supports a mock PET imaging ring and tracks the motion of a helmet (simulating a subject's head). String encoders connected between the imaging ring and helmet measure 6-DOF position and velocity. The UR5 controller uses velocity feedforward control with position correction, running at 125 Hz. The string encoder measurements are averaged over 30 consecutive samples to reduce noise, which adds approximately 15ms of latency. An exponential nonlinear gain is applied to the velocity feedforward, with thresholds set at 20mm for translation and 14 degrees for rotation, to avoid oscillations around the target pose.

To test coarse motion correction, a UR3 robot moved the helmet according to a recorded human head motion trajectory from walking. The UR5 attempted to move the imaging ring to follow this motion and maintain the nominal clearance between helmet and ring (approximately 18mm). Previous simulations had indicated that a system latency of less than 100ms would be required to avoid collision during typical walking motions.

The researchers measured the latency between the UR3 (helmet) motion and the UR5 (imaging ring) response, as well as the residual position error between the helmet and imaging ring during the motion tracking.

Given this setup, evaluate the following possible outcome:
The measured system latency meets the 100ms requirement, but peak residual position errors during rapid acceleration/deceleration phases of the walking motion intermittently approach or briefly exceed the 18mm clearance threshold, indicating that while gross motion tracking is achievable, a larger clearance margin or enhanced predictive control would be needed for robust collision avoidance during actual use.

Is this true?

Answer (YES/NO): NO